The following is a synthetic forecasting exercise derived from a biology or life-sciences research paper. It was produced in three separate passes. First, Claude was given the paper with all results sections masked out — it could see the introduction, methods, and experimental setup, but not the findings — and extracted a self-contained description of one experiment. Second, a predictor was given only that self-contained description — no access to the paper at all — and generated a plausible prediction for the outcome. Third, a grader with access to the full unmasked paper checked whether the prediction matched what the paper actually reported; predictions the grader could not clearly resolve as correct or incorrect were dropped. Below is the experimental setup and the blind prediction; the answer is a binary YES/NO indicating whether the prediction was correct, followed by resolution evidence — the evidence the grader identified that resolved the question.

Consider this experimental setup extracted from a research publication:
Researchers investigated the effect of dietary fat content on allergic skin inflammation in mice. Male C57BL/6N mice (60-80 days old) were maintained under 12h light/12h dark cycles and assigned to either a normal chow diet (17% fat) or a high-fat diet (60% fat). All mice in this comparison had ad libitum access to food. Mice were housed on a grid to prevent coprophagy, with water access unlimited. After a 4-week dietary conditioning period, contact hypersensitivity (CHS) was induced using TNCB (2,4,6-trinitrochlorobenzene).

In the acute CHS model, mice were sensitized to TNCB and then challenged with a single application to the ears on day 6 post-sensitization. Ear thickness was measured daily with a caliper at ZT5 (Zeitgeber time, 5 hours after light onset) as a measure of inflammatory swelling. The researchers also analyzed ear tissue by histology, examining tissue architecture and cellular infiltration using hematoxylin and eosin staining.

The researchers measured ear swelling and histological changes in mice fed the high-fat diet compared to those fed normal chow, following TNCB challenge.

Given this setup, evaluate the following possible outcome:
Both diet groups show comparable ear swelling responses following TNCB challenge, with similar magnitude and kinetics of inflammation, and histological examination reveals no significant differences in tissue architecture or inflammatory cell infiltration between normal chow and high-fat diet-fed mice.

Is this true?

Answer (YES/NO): NO